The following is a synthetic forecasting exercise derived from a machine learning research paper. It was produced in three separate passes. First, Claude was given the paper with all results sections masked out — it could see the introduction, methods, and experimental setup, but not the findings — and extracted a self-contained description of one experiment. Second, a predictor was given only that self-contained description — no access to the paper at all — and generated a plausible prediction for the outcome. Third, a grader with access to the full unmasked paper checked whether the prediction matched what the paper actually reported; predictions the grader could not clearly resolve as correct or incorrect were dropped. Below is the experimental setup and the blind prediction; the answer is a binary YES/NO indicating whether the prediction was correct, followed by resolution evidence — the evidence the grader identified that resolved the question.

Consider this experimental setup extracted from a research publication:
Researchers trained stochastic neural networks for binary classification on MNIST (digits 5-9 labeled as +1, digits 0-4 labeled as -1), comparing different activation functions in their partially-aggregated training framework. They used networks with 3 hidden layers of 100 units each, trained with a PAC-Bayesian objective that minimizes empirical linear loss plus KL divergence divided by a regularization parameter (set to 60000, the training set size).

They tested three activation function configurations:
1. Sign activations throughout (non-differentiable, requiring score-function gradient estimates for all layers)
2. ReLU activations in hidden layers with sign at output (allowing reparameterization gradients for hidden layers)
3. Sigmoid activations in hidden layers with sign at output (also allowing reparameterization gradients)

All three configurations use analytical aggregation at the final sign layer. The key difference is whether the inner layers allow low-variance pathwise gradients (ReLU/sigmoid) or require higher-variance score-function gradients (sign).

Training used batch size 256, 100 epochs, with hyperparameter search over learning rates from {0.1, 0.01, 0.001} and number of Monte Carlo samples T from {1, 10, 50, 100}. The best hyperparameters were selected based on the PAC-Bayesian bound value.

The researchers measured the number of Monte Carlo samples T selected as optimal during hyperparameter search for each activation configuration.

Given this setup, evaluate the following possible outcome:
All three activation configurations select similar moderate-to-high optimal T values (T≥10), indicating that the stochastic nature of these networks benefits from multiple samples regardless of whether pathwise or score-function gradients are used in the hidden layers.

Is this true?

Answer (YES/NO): NO